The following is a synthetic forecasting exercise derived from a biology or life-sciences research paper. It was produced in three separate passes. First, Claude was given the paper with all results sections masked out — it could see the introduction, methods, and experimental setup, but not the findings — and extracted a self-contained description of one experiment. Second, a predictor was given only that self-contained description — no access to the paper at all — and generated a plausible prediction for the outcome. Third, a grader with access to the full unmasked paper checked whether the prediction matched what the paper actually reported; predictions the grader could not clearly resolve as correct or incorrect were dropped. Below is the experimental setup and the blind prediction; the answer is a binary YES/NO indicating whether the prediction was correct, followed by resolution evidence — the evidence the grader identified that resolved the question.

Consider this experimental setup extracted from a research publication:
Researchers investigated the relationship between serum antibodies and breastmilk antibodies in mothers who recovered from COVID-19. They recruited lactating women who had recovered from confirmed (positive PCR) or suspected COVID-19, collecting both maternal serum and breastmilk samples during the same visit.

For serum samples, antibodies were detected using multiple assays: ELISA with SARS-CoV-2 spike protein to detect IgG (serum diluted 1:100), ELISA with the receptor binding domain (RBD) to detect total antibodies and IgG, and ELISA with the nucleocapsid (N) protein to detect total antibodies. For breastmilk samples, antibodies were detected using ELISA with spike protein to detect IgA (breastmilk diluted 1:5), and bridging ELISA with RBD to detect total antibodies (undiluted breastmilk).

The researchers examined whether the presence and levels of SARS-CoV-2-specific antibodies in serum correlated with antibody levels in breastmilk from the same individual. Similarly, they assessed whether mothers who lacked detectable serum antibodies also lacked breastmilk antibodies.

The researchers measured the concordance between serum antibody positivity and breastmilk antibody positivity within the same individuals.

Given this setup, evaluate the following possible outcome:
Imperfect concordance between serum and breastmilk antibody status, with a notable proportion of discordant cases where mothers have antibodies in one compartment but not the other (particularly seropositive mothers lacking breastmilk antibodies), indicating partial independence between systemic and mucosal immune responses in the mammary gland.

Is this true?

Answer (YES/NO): YES